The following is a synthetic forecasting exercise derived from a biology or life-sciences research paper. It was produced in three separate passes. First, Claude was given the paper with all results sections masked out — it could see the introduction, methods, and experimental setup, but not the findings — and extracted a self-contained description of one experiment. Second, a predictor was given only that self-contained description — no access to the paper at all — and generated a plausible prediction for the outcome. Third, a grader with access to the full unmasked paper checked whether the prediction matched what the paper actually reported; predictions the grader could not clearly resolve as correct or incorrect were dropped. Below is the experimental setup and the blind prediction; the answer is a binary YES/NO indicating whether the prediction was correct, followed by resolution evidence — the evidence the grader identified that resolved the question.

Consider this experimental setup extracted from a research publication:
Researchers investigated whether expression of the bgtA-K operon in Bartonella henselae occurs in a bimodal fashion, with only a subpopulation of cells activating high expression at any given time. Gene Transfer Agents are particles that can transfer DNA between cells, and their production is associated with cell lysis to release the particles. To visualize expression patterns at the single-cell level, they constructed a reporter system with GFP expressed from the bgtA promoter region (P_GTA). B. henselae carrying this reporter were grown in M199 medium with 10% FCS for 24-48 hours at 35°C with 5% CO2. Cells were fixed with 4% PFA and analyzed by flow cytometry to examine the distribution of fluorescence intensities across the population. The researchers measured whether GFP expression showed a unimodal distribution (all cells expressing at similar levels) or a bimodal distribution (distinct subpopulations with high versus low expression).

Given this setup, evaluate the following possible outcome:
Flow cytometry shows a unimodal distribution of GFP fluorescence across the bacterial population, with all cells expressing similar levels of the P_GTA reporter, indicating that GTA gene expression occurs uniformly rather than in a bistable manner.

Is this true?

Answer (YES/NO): NO